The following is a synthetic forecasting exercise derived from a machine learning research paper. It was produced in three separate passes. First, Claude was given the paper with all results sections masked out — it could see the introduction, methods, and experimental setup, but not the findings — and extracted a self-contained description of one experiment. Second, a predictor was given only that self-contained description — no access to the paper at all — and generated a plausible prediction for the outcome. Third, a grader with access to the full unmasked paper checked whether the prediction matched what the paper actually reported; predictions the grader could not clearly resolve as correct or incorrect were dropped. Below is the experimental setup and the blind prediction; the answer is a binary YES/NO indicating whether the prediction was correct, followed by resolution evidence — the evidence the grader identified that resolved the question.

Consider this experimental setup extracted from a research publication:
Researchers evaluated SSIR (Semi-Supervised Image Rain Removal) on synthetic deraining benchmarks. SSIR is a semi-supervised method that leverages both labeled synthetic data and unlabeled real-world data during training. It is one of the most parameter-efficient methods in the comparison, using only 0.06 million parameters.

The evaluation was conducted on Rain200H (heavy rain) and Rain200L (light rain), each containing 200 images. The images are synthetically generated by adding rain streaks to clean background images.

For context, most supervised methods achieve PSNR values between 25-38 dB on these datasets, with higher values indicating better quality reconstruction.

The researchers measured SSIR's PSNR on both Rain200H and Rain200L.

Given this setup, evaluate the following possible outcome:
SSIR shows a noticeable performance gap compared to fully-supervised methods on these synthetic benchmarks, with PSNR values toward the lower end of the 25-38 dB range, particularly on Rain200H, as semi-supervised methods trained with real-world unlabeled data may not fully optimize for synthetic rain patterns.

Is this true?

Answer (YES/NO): NO